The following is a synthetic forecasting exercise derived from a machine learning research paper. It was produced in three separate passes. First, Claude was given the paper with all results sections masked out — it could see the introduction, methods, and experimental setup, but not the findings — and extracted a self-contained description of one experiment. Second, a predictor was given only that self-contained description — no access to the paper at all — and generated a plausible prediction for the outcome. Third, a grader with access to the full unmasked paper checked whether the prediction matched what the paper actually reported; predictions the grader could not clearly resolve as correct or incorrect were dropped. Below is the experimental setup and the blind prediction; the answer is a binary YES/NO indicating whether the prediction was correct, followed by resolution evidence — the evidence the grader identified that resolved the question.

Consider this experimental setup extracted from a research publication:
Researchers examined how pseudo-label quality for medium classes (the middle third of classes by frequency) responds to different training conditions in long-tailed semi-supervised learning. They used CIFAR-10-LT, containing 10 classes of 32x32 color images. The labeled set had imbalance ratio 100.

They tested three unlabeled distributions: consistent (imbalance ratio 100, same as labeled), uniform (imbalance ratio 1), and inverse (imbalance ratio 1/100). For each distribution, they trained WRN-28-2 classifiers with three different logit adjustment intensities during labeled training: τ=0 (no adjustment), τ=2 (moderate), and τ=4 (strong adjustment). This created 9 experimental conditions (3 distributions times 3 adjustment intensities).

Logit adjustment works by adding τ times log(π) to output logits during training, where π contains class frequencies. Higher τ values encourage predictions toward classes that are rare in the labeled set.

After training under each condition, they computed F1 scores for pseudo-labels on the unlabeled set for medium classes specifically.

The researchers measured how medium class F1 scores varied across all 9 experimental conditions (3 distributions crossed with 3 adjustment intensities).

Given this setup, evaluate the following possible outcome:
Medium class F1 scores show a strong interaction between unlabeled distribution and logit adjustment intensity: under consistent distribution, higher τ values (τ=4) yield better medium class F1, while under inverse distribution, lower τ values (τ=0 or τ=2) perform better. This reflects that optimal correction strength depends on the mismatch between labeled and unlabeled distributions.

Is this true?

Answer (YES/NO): NO